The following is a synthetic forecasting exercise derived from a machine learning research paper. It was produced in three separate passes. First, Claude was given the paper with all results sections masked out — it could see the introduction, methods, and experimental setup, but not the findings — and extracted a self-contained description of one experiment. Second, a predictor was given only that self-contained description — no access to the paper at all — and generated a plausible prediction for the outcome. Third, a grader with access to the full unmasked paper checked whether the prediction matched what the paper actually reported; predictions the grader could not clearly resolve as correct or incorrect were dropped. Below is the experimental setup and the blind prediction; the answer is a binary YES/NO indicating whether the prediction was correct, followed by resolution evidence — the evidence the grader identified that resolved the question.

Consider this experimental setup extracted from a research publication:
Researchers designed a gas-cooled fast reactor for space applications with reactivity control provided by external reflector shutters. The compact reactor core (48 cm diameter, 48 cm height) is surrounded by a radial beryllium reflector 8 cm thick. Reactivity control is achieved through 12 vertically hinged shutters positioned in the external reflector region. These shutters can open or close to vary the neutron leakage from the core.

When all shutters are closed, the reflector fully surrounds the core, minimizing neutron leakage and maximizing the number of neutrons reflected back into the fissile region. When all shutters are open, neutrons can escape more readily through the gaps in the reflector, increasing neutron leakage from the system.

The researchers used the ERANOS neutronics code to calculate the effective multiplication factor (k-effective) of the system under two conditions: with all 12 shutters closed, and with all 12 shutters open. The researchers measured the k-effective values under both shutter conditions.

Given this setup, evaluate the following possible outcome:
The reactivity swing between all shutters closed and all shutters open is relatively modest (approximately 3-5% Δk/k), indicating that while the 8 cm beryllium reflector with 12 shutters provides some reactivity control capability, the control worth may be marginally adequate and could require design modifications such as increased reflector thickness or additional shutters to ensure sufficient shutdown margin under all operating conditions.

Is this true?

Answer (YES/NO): NO